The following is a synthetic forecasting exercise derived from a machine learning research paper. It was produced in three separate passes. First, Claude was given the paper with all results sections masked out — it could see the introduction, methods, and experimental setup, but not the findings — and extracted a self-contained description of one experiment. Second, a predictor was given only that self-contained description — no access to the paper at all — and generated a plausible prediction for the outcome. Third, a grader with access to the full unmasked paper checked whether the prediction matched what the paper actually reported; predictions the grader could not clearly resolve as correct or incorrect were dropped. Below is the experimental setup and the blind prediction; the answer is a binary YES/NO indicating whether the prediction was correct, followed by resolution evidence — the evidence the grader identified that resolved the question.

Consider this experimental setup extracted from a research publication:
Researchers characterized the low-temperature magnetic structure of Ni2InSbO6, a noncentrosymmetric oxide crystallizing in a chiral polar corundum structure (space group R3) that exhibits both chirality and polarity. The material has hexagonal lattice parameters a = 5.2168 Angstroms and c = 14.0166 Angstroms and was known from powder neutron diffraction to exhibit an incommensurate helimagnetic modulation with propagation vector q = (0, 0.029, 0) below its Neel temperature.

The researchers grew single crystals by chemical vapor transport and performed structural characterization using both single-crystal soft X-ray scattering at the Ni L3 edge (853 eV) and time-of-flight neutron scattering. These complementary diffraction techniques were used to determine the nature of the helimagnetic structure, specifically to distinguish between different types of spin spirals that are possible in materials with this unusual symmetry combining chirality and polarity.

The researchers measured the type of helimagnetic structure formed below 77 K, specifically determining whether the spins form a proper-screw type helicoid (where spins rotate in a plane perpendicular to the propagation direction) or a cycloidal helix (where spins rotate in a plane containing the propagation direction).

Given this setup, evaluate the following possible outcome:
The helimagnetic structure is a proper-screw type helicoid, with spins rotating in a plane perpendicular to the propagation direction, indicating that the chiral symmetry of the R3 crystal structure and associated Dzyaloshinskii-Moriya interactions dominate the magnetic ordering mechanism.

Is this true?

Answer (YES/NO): YES